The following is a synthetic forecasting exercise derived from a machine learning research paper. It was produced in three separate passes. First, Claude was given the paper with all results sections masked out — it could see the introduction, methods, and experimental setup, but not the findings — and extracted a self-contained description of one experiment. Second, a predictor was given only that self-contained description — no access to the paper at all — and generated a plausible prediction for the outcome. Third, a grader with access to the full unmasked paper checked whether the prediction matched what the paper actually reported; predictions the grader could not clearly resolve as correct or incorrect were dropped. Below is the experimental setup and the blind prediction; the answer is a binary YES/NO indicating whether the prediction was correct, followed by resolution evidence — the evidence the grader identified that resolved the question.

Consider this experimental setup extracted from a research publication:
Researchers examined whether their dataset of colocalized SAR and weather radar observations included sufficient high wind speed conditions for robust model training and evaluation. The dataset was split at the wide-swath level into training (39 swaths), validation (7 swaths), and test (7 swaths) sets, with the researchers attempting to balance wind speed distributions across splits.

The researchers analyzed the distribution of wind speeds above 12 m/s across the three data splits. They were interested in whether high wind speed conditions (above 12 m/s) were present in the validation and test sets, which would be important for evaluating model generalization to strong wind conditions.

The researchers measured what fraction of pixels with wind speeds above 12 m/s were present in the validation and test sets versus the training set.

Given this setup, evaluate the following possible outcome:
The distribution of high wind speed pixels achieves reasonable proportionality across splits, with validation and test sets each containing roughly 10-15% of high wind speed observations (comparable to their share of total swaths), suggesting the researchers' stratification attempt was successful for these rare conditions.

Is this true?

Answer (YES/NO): NO